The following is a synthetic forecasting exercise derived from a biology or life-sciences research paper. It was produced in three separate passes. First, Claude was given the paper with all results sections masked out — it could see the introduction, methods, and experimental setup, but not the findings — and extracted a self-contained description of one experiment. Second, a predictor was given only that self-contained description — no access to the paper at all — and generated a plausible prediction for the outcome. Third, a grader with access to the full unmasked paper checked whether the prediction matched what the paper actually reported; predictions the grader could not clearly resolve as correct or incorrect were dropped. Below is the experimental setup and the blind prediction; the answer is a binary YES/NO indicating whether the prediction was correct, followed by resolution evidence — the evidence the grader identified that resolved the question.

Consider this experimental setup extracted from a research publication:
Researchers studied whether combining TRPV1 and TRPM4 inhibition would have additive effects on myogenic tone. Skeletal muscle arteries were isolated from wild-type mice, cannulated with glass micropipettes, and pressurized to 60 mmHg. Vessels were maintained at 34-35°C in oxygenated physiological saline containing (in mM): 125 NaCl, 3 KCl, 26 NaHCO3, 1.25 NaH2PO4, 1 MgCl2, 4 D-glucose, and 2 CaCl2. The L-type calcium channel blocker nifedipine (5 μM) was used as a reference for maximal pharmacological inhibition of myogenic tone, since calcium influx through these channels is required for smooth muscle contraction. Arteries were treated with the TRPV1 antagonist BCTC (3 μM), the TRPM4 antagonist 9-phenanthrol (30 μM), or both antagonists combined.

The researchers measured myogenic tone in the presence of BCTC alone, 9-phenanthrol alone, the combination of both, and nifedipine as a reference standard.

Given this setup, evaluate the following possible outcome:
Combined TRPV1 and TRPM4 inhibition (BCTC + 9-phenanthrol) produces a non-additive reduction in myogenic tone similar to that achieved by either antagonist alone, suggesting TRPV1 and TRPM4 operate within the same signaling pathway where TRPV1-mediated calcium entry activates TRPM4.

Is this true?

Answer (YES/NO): NO